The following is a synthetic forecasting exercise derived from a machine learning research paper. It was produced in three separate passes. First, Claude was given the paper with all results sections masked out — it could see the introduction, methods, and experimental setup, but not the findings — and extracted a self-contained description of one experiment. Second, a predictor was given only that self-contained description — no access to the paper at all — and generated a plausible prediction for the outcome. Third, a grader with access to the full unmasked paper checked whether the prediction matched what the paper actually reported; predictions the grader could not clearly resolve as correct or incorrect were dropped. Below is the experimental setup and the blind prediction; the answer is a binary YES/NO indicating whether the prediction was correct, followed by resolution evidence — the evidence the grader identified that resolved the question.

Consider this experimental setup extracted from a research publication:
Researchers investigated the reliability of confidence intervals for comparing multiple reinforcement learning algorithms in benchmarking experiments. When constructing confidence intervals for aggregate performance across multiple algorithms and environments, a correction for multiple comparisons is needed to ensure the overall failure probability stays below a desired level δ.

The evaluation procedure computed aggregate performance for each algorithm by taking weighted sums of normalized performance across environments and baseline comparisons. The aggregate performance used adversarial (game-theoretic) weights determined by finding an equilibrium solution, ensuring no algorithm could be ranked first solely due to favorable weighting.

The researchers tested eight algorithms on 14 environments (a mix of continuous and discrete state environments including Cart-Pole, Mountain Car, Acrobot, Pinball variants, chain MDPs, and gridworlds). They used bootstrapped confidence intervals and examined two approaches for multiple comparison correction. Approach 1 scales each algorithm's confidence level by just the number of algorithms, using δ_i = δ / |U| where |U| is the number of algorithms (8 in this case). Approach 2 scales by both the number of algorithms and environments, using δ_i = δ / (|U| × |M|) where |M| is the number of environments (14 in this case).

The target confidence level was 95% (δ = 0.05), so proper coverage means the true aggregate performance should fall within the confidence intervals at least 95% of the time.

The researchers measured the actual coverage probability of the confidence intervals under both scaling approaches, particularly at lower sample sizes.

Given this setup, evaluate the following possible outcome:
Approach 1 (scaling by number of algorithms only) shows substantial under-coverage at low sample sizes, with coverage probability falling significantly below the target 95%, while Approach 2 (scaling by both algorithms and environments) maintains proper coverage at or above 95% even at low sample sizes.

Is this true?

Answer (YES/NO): NO